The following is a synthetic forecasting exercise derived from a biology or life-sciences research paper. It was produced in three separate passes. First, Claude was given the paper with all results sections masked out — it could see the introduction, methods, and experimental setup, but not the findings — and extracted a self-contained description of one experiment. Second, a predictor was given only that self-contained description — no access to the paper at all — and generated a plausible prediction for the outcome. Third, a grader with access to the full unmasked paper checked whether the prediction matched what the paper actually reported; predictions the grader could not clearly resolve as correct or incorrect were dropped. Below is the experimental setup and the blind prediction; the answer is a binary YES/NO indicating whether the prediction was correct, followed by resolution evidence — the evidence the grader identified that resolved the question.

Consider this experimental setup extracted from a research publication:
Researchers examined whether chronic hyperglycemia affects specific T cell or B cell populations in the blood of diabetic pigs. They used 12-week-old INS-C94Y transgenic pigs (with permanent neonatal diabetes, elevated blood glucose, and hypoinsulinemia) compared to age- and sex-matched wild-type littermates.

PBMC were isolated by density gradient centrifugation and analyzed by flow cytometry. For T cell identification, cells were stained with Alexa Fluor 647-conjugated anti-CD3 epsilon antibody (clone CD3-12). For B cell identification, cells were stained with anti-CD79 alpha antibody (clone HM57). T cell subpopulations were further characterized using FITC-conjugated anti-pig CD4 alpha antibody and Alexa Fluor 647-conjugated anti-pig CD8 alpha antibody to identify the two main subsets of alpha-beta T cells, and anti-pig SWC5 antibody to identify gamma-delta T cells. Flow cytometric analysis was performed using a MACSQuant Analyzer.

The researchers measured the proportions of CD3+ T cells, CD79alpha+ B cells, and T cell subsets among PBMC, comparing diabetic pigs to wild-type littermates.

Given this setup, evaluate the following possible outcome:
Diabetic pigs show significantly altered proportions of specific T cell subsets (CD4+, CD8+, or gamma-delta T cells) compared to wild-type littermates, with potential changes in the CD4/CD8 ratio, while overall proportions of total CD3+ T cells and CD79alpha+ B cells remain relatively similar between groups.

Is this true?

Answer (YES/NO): NO